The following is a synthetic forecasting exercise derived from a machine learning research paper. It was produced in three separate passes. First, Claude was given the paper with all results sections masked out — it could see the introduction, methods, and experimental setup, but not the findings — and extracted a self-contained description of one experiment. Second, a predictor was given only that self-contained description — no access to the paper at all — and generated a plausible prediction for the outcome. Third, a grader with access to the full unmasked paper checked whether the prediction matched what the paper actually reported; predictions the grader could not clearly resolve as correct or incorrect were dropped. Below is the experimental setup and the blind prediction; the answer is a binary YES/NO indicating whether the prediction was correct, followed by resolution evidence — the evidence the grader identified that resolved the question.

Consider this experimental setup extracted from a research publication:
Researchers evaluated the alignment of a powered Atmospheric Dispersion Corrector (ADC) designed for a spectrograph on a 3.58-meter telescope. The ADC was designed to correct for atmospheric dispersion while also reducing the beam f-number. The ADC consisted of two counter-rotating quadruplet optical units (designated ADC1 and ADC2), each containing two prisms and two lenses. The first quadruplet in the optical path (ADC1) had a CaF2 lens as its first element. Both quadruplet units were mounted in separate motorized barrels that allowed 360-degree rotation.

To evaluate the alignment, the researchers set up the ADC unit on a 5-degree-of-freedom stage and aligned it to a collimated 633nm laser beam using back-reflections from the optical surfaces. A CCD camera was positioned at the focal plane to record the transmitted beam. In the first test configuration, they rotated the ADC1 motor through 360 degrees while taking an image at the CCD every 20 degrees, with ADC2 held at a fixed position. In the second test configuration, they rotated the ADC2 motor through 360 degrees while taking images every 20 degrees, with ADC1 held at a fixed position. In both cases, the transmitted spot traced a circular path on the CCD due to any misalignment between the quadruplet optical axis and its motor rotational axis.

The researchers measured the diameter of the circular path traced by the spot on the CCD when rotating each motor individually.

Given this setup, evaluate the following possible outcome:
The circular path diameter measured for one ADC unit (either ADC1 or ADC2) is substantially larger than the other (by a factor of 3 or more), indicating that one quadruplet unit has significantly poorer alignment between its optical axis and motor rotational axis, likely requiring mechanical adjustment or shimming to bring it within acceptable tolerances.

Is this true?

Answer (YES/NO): YES